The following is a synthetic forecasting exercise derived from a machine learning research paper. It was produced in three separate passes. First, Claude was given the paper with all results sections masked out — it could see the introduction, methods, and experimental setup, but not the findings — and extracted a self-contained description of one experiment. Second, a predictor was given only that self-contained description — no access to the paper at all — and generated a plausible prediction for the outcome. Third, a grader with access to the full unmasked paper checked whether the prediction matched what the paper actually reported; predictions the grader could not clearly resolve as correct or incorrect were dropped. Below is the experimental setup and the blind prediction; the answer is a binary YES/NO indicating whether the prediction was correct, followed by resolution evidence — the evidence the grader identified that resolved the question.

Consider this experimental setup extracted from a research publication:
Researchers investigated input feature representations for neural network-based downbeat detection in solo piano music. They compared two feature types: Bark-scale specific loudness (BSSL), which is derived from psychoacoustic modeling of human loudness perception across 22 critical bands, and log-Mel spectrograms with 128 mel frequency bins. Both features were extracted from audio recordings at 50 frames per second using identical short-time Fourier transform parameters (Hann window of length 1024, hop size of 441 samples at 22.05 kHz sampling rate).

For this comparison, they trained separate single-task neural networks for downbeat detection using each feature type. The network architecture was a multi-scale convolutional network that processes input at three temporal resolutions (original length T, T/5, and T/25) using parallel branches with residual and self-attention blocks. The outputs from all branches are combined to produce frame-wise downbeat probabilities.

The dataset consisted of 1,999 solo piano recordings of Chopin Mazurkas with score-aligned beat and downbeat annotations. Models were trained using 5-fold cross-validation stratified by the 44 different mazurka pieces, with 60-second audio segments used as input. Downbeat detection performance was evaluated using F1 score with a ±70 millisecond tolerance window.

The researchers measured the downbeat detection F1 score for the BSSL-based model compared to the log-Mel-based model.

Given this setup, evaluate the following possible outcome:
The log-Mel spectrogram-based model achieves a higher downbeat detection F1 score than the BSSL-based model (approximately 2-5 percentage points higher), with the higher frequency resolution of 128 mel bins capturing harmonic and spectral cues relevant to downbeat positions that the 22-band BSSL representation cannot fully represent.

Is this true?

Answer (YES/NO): NO